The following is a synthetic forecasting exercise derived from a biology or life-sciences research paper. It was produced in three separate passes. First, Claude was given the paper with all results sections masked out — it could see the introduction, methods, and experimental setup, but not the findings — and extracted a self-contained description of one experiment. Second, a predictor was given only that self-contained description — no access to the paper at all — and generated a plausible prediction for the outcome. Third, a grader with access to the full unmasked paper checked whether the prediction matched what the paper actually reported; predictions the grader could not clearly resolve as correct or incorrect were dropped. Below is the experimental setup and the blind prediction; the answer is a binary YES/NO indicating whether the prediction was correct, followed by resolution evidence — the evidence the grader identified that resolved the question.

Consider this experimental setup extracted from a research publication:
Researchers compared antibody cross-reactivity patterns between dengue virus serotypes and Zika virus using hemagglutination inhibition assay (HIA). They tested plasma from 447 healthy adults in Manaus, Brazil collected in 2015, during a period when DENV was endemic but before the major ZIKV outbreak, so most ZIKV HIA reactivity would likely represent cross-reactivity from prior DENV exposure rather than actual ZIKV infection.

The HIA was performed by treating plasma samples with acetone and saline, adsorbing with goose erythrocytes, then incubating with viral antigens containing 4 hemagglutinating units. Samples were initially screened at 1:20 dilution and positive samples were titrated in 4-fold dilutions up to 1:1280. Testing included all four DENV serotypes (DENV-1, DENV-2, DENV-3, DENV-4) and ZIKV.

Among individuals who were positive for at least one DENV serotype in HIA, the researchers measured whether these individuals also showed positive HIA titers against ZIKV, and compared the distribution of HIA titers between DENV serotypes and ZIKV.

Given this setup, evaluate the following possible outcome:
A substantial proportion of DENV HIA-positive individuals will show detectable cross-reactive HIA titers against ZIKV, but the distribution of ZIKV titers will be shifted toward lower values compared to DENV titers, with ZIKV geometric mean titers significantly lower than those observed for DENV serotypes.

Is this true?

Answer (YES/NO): YES